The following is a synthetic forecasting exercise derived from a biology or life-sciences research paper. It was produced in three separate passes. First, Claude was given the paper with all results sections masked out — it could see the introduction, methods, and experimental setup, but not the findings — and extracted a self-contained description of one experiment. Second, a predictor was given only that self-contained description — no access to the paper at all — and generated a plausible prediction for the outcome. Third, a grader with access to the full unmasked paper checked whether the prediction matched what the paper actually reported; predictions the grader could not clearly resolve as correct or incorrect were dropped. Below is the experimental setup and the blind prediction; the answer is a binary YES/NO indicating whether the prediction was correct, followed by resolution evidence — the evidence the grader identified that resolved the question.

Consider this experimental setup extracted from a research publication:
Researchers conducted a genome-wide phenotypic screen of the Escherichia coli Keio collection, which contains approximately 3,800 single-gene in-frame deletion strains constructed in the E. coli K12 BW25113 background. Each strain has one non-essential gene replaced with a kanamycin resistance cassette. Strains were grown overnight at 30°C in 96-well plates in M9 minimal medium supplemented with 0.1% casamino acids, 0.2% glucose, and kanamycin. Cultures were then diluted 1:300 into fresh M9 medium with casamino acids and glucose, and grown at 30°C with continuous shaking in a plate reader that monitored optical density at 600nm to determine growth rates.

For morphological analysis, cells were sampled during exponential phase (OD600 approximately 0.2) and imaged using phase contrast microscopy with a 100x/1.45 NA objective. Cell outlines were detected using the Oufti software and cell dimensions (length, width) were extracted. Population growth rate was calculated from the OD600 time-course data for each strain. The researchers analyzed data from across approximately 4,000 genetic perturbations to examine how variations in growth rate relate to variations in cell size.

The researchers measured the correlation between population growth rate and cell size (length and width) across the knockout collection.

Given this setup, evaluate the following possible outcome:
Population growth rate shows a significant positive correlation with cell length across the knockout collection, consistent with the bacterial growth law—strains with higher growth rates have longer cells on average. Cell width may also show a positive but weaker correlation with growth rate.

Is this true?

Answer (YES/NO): NO